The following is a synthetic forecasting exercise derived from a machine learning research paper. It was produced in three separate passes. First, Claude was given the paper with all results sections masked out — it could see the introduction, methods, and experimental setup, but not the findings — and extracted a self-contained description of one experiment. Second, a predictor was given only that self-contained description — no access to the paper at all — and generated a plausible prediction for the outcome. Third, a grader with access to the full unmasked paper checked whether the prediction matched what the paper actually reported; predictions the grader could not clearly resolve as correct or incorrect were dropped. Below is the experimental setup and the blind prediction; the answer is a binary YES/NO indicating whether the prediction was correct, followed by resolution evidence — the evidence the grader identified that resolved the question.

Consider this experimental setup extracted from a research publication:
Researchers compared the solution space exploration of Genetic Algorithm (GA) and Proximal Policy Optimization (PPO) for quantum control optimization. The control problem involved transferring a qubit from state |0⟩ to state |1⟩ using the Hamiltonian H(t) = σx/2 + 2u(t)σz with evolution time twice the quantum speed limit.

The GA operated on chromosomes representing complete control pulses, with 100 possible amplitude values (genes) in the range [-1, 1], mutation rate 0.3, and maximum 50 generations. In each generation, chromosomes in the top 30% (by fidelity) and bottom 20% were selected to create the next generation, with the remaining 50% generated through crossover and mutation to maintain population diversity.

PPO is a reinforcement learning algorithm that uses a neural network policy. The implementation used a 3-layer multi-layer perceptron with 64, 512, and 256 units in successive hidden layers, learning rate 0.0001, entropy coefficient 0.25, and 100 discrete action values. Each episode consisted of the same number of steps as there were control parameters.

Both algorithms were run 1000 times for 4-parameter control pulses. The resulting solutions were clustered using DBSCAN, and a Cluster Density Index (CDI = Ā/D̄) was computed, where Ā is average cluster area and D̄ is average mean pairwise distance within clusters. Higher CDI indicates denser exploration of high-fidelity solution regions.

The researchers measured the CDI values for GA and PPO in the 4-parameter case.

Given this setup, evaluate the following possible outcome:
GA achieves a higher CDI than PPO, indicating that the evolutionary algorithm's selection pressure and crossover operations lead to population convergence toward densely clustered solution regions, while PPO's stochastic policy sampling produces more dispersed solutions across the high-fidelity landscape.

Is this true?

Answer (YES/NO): YES